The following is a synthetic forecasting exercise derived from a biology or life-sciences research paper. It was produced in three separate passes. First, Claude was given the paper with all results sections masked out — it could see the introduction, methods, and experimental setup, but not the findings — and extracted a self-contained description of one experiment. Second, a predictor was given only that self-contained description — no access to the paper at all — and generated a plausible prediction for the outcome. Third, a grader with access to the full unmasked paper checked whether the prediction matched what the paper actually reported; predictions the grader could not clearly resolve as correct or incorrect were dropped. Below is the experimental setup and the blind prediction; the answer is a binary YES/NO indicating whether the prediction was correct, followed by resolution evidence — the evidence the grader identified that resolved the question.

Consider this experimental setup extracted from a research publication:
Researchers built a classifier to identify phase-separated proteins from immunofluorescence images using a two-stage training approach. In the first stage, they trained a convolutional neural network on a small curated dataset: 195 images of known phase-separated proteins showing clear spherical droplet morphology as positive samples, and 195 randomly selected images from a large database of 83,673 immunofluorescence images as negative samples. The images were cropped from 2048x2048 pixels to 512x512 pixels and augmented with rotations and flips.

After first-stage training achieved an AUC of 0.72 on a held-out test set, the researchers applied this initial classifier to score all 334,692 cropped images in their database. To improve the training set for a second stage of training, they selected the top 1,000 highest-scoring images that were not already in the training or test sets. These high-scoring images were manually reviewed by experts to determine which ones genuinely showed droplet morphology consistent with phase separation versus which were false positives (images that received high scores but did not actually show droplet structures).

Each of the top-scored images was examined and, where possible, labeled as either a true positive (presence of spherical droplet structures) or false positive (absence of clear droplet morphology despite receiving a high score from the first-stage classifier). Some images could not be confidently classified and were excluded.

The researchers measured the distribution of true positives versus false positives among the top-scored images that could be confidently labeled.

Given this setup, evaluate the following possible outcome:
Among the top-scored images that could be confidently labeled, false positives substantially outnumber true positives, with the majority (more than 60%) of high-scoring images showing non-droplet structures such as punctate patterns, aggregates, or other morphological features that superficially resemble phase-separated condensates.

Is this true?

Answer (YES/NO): NO